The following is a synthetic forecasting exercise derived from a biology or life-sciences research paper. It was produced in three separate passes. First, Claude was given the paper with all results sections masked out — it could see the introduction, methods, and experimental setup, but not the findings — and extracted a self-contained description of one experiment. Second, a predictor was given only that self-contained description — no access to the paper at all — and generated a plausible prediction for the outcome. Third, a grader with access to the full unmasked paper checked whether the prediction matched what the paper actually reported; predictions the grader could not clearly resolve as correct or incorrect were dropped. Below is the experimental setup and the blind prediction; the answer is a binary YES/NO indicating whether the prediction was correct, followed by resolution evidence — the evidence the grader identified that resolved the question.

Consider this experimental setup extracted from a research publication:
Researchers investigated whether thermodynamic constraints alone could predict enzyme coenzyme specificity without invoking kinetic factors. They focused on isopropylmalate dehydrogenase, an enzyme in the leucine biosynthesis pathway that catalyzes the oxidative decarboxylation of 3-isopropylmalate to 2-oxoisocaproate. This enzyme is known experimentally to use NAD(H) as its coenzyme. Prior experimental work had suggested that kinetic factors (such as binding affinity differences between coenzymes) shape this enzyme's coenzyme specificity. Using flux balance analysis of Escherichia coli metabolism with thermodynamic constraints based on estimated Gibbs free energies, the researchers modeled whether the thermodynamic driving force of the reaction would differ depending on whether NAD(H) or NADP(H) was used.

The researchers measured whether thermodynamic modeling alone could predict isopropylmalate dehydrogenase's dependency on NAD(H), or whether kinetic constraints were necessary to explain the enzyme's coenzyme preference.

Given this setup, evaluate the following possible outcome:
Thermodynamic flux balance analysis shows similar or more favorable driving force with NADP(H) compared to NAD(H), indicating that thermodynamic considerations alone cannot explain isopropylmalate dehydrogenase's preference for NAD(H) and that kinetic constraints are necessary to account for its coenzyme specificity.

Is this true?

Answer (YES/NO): NO